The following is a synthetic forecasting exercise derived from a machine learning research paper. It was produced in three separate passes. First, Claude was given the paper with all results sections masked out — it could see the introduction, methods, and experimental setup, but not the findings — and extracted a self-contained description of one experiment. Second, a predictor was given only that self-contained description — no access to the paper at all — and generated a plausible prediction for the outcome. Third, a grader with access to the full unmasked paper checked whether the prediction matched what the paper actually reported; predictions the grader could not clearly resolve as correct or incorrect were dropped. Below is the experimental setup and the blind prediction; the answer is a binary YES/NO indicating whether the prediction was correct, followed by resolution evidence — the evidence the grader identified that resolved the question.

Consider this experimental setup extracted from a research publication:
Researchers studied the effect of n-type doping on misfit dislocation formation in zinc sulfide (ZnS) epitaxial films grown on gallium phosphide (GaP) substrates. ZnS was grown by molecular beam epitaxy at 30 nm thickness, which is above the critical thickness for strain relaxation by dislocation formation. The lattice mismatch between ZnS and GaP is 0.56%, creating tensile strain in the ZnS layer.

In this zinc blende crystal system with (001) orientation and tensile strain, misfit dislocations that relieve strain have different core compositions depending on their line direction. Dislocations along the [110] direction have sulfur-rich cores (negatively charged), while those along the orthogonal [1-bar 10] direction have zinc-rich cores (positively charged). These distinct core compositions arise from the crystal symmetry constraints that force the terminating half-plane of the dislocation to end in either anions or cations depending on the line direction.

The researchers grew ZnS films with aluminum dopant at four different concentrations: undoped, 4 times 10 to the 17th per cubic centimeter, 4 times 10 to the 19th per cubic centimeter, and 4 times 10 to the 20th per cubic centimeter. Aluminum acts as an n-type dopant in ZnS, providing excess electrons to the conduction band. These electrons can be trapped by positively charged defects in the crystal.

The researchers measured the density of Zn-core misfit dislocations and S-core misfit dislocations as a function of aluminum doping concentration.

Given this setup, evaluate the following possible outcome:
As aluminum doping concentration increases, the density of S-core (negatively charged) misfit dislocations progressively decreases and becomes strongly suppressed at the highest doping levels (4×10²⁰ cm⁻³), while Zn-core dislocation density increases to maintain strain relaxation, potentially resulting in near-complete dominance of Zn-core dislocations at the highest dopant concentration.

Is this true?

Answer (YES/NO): NO